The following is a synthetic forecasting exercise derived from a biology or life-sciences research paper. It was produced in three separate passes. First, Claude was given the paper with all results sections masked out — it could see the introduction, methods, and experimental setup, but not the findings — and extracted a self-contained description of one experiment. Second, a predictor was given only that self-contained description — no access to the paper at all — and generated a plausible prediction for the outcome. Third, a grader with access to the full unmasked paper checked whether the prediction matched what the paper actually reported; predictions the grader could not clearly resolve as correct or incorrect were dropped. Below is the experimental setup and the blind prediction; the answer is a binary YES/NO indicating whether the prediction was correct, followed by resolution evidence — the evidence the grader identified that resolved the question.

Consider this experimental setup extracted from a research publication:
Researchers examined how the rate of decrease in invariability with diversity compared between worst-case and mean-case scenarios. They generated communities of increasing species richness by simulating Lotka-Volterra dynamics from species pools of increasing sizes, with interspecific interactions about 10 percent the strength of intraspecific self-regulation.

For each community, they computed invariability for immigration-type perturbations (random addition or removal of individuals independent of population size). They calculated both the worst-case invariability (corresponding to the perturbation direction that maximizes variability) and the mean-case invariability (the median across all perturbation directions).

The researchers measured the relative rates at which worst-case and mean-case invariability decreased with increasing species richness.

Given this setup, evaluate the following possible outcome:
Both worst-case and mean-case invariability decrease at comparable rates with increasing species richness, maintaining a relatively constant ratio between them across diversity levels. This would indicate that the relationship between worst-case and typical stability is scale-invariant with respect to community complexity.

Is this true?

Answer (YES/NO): NO